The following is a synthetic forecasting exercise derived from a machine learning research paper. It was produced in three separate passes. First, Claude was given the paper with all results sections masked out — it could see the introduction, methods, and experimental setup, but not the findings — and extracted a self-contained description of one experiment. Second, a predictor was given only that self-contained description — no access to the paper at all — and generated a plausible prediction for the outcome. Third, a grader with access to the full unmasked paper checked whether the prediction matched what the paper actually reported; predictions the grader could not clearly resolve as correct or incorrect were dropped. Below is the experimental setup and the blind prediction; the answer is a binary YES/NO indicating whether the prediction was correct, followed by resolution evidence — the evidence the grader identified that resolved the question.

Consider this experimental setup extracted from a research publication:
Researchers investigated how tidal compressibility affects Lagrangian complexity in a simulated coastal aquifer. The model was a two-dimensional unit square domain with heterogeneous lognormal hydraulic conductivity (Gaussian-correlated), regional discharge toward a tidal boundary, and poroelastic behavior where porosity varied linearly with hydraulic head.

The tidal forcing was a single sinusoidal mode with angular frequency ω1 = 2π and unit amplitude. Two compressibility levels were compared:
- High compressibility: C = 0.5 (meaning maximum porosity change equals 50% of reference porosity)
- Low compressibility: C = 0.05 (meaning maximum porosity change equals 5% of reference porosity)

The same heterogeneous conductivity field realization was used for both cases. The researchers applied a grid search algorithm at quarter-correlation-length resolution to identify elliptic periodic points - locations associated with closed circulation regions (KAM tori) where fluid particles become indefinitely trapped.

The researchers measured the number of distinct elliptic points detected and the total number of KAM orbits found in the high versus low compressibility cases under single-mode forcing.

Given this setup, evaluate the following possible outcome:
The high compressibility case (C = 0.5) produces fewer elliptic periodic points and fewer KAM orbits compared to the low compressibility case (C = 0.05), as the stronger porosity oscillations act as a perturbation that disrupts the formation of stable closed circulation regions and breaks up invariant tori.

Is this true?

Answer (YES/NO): NO